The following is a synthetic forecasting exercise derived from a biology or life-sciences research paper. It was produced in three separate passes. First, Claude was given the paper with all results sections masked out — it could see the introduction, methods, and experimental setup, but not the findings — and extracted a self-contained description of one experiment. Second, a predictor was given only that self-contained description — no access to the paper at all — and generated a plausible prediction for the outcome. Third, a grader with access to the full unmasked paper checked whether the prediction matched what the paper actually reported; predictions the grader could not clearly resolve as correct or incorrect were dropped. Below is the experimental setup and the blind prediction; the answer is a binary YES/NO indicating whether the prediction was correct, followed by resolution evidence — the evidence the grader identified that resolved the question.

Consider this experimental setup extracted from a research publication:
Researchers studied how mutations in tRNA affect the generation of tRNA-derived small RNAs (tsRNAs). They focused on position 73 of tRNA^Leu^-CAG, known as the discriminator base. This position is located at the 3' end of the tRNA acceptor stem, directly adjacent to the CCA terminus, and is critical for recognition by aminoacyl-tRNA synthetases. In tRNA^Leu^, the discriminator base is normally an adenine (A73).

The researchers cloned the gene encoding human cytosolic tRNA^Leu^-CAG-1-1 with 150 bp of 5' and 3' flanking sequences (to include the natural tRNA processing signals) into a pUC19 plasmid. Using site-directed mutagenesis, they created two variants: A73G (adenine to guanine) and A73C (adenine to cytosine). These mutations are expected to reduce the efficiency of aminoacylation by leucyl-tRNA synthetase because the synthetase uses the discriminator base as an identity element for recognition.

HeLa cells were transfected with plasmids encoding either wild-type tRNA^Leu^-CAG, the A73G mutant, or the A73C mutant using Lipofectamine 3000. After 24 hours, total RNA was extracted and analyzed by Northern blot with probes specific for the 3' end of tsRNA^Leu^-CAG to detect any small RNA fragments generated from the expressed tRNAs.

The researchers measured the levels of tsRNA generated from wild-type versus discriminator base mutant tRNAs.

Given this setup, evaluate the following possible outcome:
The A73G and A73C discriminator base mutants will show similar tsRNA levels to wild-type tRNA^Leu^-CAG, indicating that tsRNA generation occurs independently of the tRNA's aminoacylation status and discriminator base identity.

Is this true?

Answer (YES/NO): NO